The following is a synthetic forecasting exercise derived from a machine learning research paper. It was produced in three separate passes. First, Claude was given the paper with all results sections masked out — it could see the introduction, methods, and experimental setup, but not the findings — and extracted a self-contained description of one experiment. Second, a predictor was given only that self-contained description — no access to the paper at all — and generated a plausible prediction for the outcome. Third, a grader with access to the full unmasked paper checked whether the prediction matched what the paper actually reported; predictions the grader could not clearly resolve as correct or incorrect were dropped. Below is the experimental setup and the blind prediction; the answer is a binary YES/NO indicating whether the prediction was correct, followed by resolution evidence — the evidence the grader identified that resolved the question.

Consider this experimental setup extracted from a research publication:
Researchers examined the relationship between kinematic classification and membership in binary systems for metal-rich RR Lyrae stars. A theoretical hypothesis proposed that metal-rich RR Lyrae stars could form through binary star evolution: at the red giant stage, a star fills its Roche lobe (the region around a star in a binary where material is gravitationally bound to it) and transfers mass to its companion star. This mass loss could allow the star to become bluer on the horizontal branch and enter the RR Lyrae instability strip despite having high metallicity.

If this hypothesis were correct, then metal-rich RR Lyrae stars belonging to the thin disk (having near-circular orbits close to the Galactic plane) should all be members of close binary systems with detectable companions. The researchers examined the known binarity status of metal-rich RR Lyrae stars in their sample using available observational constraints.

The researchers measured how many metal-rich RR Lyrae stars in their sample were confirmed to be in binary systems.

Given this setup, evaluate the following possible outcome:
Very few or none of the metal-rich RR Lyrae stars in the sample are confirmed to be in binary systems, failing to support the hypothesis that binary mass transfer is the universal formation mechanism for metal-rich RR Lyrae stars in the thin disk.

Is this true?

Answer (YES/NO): YES